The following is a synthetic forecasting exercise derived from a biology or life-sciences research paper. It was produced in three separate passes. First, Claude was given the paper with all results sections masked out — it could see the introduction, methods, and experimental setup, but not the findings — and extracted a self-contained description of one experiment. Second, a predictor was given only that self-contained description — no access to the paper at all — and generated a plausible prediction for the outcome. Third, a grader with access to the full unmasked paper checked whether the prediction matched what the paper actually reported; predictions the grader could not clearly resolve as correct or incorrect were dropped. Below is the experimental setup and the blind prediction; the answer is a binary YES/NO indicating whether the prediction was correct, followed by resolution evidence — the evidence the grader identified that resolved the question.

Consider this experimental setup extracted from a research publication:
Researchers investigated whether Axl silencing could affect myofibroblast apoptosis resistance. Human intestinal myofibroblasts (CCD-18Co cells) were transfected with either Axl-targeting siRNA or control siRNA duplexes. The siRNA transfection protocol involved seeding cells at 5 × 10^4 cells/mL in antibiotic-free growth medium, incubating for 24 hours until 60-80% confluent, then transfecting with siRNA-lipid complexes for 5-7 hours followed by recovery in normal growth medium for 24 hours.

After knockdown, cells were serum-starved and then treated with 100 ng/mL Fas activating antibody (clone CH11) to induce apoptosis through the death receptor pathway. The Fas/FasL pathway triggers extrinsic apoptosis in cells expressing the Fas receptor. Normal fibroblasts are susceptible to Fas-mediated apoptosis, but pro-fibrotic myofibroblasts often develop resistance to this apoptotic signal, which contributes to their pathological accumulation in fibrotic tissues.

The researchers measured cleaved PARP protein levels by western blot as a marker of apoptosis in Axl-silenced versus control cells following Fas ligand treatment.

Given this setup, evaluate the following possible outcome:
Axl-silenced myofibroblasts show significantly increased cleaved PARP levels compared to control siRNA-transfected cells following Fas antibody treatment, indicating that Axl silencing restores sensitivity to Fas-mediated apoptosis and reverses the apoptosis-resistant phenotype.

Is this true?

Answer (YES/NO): YES